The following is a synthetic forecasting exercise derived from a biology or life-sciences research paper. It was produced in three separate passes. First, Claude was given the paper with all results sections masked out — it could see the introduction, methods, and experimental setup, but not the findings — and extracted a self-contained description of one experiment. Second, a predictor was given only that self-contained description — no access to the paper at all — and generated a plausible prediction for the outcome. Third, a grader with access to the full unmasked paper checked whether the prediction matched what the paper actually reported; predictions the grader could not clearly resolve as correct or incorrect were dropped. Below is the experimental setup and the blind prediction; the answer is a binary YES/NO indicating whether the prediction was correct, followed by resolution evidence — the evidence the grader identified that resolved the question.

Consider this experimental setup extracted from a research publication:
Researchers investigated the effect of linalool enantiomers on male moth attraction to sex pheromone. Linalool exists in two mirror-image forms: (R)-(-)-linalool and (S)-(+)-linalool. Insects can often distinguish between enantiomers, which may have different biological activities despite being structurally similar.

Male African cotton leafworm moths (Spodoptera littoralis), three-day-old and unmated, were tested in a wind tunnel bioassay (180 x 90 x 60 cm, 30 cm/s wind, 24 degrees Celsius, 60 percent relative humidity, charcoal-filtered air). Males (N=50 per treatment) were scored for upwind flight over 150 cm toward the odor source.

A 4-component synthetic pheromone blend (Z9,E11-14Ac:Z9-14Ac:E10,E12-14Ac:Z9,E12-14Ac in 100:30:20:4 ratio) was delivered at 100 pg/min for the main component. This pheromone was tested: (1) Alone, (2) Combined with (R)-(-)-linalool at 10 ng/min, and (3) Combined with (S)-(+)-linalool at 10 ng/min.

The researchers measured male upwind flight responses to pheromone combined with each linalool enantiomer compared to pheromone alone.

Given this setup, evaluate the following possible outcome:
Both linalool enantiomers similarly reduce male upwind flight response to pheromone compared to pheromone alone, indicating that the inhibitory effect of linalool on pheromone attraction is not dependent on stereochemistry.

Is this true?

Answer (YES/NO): NO